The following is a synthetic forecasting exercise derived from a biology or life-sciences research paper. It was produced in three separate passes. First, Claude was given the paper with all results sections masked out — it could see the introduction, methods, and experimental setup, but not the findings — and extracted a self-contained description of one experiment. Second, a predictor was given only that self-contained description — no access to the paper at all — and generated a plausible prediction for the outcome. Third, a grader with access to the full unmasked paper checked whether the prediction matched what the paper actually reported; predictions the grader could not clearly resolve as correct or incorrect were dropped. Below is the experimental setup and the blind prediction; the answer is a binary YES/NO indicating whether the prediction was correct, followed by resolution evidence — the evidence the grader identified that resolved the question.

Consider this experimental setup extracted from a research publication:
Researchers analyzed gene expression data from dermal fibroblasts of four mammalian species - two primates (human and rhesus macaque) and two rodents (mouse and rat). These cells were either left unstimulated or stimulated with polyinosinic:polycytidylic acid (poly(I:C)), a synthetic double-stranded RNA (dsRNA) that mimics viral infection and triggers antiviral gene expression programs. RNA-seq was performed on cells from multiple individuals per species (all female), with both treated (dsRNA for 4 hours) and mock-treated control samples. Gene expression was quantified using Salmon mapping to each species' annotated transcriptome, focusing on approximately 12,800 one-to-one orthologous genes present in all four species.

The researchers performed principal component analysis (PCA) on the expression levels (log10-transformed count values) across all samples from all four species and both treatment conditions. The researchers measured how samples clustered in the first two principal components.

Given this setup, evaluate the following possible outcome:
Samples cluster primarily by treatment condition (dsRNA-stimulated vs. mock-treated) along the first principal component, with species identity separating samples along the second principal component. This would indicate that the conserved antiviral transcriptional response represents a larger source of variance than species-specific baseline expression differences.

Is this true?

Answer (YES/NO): NO